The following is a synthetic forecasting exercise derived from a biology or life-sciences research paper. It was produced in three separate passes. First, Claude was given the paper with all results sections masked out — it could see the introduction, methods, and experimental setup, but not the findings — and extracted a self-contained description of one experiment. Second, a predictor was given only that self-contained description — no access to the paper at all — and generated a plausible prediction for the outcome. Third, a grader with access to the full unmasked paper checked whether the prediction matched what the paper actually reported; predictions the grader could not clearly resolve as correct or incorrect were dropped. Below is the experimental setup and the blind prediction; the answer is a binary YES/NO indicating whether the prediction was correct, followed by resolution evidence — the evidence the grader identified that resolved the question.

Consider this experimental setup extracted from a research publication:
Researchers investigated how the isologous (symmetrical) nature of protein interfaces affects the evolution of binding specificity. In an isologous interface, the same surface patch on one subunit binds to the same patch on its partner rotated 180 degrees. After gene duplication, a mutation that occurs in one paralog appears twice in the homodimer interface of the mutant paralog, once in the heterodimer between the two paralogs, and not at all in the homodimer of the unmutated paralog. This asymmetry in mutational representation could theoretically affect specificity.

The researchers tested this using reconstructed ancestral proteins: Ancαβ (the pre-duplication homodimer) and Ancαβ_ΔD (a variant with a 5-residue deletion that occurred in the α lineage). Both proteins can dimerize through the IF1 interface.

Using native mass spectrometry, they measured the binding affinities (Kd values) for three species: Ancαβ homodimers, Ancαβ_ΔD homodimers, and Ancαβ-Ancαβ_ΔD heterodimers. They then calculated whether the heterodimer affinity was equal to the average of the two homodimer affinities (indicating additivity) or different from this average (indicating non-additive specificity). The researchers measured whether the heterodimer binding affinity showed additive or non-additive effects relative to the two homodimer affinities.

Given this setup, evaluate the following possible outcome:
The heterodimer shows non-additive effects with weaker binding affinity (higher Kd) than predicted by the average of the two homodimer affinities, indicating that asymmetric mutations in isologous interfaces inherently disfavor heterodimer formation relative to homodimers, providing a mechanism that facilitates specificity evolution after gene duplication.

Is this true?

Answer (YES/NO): NO